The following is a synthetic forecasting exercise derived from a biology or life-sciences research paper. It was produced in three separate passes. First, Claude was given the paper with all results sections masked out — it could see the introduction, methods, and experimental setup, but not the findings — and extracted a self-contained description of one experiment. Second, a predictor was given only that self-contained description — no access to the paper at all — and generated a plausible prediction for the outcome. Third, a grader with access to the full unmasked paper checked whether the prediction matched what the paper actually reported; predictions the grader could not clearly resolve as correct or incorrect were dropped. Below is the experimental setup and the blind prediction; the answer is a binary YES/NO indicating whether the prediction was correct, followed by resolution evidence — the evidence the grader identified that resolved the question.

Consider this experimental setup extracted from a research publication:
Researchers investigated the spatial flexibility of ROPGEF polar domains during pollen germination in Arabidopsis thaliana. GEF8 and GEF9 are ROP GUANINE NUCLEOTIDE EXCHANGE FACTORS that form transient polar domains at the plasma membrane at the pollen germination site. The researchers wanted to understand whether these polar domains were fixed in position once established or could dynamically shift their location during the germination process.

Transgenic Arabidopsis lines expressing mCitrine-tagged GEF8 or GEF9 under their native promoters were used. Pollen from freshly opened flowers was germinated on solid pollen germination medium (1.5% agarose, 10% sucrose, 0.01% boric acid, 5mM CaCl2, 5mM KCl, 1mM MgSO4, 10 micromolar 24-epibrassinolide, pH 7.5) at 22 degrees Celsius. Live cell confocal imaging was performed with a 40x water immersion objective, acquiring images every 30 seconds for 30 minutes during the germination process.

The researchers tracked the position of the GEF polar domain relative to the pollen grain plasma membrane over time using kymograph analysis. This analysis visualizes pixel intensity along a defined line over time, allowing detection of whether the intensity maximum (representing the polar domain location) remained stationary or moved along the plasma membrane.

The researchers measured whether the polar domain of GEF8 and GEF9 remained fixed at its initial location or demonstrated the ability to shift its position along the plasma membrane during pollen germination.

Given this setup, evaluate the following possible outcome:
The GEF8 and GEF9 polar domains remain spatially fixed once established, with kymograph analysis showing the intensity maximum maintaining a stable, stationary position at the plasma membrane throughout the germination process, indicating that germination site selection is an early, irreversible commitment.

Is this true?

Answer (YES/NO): NO